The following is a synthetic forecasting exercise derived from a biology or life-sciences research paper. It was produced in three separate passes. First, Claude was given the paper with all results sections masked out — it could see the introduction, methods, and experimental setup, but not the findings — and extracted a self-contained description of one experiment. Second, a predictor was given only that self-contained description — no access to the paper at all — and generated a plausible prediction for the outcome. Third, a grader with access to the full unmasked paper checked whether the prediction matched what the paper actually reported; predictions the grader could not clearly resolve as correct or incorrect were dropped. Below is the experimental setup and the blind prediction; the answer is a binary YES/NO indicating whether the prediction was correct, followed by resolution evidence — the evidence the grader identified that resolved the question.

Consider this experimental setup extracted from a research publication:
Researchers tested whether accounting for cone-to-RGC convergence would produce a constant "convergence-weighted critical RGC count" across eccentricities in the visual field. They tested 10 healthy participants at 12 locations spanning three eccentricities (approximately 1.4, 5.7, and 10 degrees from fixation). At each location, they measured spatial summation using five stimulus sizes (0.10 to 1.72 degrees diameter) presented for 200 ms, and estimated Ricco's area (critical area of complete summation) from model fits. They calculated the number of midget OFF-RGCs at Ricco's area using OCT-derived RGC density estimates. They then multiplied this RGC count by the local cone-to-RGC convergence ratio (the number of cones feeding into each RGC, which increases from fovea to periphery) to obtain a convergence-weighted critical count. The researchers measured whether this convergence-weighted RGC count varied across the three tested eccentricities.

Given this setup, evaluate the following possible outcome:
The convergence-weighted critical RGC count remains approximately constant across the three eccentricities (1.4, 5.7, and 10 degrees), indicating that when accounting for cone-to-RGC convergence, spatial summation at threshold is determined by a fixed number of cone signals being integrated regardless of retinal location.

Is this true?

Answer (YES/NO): YES